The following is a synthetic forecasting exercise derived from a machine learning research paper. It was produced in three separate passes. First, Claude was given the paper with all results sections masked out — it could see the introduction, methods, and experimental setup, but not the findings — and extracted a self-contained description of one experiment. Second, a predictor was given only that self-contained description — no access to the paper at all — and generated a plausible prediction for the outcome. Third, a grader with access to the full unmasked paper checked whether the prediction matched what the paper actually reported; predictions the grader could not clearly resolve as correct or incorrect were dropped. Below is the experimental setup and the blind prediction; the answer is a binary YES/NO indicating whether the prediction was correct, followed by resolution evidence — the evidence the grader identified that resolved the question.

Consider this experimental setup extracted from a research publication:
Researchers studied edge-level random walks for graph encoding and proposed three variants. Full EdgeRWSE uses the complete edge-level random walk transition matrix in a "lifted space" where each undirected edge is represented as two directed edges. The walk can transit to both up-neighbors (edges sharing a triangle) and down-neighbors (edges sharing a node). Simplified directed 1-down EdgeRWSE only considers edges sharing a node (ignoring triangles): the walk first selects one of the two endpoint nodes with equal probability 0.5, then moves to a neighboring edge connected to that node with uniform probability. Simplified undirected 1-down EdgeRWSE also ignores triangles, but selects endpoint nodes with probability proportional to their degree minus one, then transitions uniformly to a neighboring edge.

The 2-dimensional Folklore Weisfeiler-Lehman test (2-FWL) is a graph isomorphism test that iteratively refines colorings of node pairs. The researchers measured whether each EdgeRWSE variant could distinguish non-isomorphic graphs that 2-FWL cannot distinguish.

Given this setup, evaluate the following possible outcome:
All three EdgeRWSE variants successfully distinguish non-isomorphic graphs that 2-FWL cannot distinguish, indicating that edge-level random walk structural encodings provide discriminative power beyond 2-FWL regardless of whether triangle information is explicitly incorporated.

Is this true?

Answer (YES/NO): NO